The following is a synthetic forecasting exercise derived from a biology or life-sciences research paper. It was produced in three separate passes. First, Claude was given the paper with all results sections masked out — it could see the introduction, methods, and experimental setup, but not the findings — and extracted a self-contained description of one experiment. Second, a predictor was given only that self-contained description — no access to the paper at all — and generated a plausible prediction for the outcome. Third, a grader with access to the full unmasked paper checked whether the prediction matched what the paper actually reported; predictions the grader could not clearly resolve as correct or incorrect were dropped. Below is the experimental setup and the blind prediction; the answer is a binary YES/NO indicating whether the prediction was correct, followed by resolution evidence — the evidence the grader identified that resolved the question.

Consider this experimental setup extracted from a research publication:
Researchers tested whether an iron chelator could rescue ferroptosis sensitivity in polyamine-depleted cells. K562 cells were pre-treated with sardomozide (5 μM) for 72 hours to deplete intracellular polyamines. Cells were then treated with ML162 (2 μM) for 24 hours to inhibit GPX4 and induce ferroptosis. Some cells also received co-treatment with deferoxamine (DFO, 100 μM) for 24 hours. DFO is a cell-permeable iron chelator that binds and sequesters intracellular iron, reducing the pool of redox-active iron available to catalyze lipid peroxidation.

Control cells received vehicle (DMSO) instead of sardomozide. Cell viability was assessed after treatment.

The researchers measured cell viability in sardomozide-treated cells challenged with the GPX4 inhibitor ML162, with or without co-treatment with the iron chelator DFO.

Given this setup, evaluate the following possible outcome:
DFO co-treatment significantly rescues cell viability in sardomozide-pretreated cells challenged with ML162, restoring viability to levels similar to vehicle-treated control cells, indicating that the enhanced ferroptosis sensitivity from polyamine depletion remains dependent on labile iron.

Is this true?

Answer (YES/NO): YES